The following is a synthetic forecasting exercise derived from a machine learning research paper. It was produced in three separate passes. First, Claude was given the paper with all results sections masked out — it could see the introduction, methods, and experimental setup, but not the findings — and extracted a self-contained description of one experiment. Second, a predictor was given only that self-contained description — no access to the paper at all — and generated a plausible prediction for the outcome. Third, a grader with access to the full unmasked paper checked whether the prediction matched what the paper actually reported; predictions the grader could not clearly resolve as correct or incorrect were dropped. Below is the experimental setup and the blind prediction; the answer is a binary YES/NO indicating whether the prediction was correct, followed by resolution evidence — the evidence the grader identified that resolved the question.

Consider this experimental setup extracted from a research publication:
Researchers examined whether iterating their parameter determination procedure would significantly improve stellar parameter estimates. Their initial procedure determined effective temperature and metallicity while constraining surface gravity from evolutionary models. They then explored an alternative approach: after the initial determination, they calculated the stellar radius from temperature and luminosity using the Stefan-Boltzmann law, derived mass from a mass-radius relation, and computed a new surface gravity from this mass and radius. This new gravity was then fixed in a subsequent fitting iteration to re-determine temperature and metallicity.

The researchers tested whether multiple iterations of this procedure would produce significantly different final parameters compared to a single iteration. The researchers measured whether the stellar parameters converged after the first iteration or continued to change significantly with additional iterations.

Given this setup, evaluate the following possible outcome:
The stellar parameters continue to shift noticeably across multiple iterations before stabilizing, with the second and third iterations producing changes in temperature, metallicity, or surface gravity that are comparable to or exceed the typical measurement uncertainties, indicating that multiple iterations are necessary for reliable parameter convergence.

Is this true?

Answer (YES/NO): NO